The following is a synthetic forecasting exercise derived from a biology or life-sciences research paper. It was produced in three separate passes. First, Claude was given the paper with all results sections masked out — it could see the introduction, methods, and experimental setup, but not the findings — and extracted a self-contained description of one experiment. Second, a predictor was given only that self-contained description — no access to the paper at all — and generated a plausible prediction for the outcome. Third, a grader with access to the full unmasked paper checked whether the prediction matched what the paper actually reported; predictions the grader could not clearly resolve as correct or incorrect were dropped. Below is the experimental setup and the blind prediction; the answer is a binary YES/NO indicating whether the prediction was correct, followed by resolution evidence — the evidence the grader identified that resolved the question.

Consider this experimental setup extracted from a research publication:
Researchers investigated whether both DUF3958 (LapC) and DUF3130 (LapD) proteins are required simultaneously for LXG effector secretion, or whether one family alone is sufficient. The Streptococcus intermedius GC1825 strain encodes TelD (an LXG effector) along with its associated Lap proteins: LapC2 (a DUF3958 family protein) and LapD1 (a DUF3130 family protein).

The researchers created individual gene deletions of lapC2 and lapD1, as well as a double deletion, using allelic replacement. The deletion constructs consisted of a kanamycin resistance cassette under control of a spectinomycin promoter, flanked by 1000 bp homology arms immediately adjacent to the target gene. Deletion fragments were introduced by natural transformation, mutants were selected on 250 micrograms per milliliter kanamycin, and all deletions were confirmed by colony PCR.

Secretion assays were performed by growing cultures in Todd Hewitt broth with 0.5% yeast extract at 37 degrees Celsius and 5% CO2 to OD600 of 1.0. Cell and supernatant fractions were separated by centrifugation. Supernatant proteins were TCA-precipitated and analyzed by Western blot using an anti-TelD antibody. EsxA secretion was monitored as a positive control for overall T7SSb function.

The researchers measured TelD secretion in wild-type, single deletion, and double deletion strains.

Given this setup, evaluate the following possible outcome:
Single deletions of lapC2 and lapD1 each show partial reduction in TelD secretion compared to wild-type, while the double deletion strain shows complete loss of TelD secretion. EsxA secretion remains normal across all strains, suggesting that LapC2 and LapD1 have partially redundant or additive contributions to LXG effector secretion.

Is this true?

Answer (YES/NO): NO